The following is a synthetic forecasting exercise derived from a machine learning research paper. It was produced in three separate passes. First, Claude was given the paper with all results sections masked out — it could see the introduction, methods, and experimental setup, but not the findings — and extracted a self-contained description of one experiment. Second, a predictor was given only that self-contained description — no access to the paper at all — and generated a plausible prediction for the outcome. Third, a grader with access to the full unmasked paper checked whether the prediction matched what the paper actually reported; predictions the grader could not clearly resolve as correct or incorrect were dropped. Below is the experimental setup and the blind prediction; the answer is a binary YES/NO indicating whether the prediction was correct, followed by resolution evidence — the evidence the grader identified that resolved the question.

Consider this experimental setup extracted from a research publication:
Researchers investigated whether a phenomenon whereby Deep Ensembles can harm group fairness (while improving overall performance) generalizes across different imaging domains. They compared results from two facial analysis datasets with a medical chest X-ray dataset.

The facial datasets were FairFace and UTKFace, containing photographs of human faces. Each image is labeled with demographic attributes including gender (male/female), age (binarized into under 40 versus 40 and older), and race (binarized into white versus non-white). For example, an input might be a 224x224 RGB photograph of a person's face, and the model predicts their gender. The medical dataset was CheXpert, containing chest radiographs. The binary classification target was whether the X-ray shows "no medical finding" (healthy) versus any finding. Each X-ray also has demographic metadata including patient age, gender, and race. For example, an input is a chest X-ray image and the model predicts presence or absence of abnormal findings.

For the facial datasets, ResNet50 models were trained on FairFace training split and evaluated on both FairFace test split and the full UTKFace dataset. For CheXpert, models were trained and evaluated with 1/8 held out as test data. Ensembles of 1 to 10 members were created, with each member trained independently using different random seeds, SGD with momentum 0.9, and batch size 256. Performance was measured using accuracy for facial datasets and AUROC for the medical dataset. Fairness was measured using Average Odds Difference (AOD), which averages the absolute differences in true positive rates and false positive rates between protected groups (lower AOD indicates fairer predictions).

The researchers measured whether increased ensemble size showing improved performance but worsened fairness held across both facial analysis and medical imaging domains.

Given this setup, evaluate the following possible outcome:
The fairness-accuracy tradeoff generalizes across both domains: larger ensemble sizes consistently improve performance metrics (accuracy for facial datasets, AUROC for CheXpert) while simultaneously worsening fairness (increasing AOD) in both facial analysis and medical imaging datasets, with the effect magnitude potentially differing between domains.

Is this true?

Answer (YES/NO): NO